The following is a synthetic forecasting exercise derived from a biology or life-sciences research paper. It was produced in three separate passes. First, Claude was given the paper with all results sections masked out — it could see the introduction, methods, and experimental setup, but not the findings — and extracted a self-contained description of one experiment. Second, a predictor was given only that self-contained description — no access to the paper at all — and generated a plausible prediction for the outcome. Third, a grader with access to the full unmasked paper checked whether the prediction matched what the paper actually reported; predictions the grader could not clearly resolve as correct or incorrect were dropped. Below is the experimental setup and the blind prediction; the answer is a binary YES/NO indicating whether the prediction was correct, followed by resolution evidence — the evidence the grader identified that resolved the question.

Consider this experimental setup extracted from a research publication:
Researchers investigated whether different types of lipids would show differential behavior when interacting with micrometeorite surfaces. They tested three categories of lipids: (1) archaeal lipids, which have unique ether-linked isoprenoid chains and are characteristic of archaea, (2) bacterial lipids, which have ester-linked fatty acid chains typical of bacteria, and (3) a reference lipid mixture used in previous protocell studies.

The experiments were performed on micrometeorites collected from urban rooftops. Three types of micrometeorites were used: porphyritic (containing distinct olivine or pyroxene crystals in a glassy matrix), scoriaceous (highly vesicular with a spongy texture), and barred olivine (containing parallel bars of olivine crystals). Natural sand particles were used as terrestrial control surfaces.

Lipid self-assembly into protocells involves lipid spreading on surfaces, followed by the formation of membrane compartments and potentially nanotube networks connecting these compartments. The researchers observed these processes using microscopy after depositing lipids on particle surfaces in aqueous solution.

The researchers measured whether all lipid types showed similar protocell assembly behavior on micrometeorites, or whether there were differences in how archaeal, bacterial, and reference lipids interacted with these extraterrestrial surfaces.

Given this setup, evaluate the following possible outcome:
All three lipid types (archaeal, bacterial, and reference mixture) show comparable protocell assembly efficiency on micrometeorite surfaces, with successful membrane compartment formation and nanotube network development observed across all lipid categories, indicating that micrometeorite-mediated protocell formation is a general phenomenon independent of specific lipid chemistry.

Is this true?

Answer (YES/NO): NO